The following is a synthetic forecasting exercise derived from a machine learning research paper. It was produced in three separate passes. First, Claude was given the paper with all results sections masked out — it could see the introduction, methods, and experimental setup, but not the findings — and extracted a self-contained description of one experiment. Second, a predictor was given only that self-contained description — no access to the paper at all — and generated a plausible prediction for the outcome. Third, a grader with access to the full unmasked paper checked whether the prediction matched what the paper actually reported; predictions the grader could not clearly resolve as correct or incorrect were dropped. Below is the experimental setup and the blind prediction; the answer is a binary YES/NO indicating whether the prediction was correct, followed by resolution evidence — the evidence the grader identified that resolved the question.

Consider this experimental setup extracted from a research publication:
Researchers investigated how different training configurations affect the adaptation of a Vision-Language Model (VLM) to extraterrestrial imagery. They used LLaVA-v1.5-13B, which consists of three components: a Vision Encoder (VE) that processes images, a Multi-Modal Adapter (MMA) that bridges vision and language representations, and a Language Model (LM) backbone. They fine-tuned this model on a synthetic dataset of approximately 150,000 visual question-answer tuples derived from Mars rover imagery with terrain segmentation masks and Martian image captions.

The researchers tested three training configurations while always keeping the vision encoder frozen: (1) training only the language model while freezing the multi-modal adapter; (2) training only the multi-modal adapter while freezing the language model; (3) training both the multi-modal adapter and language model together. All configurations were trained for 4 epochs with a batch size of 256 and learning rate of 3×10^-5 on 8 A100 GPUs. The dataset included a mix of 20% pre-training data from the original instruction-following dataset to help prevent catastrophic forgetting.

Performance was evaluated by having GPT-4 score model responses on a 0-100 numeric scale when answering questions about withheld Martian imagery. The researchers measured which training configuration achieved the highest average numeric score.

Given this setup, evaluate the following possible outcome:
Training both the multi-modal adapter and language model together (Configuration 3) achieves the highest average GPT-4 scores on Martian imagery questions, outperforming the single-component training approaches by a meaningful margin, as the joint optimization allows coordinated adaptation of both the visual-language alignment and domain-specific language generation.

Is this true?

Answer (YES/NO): YES